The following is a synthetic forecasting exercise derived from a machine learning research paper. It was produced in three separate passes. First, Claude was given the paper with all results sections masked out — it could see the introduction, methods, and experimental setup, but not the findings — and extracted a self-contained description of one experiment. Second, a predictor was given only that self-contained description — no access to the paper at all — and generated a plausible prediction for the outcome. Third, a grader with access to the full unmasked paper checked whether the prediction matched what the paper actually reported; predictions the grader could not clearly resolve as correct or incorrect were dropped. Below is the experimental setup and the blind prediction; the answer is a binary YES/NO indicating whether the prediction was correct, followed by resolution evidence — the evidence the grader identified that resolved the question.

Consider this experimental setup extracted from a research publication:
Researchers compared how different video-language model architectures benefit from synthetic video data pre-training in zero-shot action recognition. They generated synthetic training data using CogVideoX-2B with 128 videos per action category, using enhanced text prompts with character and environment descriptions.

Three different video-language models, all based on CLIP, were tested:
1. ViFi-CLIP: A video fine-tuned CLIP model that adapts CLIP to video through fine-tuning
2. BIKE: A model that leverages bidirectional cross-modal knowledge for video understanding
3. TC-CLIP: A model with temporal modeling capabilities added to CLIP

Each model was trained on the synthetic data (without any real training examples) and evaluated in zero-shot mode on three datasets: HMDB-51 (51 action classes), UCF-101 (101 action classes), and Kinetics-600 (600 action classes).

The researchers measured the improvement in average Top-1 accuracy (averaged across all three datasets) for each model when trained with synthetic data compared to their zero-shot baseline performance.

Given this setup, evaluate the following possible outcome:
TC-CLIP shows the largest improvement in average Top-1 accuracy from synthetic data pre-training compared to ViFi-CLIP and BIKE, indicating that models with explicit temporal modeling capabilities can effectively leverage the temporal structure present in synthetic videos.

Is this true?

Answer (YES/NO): NO